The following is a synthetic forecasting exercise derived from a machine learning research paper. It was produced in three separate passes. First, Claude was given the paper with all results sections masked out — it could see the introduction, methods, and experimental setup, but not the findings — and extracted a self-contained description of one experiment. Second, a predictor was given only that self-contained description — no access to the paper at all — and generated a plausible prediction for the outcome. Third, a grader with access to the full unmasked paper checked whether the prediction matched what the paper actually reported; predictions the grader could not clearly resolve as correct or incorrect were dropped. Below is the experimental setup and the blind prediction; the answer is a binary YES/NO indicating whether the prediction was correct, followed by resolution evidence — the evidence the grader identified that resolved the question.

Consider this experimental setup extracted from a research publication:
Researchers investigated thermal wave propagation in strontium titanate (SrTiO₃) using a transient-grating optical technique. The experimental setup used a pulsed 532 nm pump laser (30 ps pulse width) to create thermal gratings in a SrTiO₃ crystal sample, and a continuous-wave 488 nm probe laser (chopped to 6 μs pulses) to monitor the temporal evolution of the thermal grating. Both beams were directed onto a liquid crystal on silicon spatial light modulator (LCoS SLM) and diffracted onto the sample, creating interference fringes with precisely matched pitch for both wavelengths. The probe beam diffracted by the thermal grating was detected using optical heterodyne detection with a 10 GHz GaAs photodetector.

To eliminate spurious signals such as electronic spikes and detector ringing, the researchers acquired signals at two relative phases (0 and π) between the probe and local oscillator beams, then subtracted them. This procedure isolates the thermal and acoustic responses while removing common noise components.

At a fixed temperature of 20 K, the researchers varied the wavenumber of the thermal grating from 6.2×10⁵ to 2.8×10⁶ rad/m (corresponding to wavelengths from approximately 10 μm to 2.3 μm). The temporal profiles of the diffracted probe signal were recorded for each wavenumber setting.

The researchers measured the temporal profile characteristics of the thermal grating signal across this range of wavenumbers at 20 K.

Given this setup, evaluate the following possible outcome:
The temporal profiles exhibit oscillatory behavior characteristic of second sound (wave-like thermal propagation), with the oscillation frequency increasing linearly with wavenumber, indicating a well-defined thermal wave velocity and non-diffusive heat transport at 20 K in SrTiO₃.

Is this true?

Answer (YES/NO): NO